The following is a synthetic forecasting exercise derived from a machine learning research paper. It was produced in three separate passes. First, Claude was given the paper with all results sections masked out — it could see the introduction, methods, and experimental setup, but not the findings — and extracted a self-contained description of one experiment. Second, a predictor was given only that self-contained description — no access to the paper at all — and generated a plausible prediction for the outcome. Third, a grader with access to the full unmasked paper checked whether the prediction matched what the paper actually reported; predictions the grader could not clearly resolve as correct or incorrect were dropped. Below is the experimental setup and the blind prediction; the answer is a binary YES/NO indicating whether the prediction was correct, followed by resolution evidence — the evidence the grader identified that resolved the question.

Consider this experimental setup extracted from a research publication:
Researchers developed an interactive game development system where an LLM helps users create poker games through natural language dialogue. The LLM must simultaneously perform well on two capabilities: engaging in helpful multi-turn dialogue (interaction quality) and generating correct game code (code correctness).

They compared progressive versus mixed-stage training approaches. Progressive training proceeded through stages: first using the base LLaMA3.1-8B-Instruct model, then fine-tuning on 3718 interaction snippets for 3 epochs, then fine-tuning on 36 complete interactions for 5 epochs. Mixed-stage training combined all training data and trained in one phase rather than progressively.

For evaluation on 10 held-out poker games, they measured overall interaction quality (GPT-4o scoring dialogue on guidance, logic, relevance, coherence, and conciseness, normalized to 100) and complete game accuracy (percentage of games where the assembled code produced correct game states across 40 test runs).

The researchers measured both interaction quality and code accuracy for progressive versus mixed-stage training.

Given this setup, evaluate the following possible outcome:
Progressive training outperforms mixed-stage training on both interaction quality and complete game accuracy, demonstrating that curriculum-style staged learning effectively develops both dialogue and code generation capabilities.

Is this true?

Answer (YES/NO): YES